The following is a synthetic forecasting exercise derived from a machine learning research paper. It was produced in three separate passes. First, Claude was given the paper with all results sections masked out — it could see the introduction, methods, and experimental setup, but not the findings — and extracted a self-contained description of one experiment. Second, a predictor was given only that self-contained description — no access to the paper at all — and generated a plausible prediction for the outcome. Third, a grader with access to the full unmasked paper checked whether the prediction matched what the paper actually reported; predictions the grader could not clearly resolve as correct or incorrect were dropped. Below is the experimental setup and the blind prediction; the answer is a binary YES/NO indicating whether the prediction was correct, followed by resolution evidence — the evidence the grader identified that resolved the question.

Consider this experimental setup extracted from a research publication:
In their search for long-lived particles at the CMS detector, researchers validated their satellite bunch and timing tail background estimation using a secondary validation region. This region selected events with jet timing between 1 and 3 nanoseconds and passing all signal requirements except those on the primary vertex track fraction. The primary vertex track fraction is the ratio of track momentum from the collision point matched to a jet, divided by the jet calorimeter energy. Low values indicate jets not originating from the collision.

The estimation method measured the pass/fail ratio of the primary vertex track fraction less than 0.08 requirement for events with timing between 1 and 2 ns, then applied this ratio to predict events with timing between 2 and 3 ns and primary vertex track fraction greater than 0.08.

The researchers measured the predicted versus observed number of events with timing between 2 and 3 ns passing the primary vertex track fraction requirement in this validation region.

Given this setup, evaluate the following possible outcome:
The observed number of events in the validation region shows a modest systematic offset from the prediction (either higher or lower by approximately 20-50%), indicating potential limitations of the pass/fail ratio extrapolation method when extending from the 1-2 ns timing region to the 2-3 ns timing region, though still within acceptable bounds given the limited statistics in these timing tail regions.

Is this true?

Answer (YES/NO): NO